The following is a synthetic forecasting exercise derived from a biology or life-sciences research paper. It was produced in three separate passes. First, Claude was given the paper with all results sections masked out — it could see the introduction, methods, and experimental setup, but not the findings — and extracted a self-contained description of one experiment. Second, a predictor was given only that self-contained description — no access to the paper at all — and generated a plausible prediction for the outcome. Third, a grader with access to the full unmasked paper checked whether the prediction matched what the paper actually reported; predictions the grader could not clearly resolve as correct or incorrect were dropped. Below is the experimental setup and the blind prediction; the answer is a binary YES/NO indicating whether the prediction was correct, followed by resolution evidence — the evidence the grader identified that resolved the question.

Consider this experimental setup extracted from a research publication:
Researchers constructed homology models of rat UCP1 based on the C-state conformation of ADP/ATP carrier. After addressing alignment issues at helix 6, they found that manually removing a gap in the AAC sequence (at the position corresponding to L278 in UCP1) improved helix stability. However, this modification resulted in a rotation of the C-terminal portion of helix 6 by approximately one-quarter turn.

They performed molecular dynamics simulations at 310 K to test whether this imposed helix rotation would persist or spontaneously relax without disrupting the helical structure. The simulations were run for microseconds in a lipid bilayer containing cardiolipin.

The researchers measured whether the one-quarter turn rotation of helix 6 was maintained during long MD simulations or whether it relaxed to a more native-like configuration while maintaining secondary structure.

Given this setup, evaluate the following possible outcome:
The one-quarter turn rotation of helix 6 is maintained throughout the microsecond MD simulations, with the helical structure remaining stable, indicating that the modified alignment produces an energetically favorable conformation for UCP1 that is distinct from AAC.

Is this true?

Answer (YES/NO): NO